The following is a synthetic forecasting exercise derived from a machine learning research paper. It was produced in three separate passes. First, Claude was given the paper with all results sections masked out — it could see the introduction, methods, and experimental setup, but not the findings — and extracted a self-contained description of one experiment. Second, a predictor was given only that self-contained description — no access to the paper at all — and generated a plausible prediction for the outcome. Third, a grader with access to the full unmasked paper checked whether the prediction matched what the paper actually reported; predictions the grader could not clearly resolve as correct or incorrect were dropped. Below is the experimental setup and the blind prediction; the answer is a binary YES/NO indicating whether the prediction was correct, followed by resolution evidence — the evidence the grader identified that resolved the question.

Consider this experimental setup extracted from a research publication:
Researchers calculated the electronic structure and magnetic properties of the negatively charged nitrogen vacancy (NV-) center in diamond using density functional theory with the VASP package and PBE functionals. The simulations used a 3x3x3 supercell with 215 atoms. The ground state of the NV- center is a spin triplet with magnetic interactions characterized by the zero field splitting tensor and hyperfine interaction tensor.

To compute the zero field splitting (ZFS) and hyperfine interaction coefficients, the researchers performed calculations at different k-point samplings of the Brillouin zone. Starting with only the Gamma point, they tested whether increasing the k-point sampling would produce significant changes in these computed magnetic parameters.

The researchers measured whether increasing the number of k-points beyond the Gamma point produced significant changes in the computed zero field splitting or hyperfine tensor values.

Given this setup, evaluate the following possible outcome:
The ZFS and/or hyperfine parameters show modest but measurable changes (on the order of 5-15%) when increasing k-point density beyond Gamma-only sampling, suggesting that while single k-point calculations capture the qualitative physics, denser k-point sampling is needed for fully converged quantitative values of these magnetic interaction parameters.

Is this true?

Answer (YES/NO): NO